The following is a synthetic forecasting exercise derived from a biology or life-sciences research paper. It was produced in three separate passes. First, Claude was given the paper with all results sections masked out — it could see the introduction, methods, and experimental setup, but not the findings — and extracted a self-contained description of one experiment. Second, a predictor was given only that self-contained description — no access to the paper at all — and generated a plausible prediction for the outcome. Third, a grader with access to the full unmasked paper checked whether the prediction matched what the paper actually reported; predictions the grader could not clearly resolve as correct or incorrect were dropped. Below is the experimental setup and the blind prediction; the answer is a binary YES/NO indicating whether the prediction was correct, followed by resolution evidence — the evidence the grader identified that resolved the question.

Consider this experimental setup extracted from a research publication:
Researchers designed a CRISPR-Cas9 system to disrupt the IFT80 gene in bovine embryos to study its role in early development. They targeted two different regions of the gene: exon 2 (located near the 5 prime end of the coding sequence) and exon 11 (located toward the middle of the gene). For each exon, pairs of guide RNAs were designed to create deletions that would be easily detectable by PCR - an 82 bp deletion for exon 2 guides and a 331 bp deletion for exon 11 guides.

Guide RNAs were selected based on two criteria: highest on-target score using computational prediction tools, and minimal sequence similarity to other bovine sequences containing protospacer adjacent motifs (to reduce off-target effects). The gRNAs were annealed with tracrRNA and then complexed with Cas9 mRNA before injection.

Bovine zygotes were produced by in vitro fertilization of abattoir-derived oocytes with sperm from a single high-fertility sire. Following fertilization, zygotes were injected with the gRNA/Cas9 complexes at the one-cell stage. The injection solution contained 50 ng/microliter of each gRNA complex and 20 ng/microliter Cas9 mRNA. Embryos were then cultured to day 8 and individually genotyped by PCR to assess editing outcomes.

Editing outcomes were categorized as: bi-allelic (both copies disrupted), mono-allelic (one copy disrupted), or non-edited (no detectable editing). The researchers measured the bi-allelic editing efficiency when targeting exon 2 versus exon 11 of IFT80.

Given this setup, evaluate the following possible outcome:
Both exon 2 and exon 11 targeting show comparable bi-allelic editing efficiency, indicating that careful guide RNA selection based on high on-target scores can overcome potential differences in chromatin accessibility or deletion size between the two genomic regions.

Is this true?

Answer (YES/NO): NO